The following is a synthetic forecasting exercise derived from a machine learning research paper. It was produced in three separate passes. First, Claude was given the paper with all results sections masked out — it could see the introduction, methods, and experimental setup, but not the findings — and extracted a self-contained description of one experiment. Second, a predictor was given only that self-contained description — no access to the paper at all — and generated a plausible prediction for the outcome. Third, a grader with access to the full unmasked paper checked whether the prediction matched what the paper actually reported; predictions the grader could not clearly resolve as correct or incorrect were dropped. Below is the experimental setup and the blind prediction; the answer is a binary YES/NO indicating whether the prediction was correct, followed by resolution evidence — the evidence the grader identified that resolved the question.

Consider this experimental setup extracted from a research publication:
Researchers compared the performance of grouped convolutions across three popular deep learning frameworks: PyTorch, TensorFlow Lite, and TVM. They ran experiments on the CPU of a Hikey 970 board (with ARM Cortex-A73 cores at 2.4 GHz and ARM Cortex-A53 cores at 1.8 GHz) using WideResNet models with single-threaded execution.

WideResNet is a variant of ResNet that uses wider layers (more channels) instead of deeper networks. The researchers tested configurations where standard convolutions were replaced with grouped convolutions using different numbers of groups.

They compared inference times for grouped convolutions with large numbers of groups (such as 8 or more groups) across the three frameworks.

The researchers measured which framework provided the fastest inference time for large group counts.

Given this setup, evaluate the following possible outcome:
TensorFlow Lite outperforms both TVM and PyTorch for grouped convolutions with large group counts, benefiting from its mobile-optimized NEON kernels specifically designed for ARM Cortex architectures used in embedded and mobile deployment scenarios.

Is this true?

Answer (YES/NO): NO